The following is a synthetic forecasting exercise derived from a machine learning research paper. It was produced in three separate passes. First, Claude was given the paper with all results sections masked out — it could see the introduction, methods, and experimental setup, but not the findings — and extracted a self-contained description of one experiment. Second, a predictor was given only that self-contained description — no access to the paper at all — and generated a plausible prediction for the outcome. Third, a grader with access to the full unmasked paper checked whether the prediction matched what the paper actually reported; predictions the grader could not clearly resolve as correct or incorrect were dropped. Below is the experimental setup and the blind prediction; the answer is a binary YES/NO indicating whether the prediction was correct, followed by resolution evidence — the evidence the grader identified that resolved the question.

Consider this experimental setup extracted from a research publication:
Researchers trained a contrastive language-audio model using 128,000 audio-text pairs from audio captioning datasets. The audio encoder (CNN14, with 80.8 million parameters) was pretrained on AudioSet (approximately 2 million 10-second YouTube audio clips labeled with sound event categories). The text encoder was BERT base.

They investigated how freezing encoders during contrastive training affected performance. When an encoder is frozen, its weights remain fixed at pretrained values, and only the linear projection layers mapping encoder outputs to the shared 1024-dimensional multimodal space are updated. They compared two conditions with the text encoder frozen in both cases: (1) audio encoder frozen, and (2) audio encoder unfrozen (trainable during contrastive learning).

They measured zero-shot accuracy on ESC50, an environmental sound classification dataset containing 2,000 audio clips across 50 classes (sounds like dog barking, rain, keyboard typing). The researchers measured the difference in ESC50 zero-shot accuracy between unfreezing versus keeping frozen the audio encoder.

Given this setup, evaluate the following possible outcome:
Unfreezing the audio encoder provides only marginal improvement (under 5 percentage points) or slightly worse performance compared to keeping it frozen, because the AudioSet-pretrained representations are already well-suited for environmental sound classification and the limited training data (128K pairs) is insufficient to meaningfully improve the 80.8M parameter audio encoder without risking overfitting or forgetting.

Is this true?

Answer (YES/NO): NO